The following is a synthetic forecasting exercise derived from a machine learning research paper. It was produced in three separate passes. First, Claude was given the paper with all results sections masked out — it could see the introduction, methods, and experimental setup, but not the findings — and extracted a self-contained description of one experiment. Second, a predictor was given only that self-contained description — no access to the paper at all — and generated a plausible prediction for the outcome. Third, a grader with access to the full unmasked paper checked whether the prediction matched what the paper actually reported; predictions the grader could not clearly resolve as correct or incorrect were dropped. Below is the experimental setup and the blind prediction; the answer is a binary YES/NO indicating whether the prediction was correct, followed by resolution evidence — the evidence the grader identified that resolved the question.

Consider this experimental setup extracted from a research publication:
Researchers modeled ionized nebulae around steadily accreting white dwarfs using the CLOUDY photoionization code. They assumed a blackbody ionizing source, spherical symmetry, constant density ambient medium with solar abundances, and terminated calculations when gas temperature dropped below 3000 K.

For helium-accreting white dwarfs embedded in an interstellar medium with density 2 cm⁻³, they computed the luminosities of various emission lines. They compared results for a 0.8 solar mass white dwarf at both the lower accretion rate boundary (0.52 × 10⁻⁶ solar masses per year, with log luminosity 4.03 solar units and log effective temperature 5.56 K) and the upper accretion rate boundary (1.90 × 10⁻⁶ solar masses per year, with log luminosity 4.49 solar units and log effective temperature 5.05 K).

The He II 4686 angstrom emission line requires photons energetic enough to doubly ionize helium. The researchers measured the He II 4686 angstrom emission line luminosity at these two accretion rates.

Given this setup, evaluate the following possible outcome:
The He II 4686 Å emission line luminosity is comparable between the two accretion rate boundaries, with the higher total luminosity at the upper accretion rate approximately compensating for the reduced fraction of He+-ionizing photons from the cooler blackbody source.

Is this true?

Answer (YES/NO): NO